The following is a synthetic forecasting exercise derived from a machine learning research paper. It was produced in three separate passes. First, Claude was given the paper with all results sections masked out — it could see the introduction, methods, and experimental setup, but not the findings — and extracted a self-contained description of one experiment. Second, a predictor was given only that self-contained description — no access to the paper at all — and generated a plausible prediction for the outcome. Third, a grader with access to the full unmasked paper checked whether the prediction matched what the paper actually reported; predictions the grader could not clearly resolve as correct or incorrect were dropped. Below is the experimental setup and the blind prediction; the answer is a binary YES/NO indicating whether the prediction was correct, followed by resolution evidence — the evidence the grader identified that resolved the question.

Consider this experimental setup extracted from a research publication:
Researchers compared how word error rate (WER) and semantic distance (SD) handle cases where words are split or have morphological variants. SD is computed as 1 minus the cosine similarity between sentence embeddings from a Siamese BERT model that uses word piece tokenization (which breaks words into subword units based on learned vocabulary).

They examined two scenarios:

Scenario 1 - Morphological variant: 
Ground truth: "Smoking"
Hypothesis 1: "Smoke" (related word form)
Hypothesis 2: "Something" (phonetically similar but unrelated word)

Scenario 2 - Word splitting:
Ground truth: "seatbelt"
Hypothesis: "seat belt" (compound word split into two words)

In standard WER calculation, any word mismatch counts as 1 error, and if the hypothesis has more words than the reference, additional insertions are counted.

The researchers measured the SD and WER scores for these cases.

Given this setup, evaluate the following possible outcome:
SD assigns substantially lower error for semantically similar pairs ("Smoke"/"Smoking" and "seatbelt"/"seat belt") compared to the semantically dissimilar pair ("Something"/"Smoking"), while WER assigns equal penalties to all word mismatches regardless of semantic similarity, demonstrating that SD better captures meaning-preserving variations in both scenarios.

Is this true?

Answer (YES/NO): YES